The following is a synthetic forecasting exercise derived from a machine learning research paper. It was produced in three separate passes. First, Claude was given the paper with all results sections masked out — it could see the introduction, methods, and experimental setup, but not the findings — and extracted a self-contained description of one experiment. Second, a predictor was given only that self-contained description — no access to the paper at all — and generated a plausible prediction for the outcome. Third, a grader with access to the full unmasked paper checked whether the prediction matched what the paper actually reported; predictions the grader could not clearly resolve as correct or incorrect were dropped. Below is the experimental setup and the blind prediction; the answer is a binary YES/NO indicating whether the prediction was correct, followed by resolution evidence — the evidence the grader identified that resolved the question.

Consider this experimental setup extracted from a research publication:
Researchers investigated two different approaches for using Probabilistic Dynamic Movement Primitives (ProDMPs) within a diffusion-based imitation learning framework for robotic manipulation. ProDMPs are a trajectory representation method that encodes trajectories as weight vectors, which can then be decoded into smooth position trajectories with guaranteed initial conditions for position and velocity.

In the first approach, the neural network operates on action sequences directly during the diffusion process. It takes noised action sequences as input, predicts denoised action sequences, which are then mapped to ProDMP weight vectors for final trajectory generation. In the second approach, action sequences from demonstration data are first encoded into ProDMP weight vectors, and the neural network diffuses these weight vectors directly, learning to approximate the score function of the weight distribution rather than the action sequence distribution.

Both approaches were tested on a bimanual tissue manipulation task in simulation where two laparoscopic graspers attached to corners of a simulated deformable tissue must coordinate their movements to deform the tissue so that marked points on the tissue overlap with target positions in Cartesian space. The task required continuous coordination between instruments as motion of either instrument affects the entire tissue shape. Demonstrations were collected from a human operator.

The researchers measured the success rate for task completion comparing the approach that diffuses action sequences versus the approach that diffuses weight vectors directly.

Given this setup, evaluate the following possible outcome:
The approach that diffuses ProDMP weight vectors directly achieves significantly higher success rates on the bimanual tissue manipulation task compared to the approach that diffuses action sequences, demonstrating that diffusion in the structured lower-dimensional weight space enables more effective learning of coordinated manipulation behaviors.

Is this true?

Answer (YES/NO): NO